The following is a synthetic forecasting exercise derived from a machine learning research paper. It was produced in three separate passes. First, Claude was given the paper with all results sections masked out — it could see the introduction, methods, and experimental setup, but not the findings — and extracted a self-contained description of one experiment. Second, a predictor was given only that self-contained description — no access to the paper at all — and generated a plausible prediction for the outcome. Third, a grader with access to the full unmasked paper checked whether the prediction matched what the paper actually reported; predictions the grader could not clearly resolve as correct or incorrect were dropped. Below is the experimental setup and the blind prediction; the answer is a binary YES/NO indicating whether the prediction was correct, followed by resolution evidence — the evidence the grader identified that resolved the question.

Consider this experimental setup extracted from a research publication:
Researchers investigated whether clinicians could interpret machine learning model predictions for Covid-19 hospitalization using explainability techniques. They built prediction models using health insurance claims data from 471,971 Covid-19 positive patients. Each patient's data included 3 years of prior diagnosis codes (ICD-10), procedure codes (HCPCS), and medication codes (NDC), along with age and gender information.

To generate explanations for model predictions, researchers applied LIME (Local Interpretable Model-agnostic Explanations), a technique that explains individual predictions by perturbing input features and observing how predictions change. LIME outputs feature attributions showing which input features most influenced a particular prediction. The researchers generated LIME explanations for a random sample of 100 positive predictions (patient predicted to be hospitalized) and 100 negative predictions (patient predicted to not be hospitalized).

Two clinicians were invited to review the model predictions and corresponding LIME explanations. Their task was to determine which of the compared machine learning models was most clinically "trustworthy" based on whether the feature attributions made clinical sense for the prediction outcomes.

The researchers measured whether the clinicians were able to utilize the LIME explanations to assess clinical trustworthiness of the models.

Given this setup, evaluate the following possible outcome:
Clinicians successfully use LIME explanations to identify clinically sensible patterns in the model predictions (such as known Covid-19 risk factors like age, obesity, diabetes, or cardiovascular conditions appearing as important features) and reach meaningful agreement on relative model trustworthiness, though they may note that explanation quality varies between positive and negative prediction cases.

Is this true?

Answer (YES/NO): NO